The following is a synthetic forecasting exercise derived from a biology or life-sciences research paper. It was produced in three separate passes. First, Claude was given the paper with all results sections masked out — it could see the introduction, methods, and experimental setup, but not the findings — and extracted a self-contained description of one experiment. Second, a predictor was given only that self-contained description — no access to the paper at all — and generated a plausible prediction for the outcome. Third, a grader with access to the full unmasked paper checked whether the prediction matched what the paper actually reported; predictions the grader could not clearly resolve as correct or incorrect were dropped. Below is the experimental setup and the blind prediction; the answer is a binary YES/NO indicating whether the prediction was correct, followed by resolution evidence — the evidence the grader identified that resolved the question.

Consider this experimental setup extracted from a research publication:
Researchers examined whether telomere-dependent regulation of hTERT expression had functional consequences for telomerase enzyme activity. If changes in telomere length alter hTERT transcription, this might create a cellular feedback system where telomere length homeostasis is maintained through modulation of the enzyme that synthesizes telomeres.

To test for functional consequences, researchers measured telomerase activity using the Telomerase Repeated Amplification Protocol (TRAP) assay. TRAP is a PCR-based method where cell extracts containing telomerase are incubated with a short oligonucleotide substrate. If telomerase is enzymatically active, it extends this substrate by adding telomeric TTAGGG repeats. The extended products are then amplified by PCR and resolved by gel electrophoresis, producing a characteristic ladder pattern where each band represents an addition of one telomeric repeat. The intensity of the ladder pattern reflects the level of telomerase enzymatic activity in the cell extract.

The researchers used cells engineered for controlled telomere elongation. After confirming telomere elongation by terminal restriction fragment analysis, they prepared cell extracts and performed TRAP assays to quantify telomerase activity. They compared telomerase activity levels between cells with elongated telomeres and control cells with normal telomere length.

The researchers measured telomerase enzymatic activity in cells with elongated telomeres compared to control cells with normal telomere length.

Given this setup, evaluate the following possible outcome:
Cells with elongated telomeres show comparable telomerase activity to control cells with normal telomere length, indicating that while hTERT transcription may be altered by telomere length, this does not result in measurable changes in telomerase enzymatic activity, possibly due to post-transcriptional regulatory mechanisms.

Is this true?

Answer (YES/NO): NO